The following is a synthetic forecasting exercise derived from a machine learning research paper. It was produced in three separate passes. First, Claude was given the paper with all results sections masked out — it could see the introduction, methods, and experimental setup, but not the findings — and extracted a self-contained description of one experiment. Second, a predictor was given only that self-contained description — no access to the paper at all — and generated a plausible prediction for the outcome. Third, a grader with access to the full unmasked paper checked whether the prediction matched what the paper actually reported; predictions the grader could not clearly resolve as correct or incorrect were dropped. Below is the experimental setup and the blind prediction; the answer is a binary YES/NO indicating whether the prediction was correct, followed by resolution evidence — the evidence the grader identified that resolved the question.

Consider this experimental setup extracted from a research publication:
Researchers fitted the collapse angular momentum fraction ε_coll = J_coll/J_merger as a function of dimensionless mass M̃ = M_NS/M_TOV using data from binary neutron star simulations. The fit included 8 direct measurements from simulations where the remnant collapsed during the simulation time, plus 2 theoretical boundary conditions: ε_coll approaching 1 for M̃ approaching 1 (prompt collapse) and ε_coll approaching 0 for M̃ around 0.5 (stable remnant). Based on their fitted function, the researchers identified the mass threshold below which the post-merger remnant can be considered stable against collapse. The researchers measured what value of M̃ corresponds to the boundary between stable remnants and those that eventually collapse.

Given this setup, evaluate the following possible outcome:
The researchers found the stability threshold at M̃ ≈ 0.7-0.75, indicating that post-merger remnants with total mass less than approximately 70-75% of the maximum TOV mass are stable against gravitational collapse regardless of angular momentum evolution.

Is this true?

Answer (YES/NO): NO